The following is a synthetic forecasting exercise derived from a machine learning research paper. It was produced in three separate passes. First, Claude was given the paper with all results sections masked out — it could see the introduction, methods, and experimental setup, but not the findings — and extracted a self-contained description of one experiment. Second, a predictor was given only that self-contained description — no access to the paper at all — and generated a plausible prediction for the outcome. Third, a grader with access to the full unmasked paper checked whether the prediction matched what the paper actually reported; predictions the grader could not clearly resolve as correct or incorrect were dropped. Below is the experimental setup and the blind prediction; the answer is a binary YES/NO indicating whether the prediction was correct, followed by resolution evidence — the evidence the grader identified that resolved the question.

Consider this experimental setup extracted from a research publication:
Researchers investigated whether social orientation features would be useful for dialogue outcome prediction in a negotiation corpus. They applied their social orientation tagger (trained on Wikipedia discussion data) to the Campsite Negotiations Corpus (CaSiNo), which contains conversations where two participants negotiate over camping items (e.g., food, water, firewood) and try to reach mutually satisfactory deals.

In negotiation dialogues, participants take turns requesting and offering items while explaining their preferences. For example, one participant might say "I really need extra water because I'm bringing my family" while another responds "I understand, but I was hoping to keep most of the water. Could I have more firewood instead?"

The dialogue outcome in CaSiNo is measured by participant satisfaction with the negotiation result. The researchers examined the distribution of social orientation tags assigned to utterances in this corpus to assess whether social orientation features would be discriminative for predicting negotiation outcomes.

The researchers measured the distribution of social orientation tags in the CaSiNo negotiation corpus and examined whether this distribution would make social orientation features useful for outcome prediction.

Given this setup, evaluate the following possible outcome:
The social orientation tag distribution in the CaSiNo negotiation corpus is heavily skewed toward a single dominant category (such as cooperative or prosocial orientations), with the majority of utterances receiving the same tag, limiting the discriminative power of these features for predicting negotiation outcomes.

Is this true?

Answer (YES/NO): YES